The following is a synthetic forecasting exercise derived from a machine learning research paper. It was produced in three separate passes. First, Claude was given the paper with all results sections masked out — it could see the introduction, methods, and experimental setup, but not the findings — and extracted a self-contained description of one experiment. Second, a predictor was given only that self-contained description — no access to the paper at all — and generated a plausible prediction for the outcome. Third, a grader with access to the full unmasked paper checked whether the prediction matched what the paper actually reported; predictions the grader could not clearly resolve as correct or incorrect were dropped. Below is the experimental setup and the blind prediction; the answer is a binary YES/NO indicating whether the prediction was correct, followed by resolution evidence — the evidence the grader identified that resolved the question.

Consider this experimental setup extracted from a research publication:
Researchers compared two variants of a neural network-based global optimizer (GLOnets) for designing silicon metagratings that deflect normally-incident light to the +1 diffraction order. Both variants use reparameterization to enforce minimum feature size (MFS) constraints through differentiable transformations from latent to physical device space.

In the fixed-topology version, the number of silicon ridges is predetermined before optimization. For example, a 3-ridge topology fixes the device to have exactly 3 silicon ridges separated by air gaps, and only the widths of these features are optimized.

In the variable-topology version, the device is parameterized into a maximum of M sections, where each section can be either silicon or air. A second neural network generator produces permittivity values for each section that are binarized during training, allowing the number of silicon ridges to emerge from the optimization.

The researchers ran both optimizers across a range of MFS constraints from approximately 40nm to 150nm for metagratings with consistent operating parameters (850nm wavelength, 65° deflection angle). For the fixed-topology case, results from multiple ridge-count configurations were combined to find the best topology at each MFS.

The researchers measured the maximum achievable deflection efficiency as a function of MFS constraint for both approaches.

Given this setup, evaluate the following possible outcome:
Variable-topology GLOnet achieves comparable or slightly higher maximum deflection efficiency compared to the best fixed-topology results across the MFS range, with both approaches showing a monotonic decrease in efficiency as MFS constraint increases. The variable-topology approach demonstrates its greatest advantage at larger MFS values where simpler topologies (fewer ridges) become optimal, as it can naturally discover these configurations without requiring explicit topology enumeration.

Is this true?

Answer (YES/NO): NO